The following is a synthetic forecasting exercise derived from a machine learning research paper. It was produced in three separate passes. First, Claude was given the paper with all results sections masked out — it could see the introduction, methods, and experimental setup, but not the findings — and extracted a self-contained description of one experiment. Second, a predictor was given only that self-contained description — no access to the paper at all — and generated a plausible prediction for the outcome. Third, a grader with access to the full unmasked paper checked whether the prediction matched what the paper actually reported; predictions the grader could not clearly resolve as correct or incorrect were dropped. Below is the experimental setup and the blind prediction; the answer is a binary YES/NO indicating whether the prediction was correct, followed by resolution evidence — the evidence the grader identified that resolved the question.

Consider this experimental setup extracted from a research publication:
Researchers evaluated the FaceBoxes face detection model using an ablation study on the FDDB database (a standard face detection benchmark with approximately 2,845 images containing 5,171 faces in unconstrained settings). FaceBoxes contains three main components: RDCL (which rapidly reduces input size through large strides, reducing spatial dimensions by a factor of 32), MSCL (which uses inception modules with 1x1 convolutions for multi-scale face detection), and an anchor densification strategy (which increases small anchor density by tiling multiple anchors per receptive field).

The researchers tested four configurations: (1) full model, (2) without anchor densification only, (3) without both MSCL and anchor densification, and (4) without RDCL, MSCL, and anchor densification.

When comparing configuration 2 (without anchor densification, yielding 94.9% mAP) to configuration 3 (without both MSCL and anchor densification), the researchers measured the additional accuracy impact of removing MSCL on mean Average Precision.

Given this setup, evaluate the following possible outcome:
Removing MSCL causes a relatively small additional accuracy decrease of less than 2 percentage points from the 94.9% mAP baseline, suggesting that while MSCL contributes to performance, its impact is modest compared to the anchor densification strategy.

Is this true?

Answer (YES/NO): YES